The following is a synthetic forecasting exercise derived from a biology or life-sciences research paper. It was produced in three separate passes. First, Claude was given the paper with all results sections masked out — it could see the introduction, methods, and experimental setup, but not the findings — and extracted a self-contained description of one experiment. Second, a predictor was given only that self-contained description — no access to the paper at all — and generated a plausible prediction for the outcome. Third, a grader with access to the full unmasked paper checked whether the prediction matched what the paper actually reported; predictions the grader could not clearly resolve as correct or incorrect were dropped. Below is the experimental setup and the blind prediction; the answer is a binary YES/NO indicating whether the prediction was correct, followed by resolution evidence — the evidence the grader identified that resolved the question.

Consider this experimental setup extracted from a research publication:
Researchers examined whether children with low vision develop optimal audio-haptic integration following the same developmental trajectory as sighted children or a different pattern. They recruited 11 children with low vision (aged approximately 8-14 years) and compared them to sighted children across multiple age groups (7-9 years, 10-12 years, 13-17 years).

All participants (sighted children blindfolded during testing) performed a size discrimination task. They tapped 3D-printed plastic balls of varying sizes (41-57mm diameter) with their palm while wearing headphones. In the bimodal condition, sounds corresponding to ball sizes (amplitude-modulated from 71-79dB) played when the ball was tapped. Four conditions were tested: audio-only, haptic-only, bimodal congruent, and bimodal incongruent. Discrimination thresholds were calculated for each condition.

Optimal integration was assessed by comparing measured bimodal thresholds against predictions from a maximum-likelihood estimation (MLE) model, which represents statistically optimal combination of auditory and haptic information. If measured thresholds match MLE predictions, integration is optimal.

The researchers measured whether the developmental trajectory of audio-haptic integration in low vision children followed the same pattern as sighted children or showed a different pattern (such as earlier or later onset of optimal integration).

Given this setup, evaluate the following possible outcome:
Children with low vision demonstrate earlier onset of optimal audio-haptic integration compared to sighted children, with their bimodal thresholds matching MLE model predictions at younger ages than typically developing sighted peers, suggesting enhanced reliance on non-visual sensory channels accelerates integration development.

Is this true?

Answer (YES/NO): NO